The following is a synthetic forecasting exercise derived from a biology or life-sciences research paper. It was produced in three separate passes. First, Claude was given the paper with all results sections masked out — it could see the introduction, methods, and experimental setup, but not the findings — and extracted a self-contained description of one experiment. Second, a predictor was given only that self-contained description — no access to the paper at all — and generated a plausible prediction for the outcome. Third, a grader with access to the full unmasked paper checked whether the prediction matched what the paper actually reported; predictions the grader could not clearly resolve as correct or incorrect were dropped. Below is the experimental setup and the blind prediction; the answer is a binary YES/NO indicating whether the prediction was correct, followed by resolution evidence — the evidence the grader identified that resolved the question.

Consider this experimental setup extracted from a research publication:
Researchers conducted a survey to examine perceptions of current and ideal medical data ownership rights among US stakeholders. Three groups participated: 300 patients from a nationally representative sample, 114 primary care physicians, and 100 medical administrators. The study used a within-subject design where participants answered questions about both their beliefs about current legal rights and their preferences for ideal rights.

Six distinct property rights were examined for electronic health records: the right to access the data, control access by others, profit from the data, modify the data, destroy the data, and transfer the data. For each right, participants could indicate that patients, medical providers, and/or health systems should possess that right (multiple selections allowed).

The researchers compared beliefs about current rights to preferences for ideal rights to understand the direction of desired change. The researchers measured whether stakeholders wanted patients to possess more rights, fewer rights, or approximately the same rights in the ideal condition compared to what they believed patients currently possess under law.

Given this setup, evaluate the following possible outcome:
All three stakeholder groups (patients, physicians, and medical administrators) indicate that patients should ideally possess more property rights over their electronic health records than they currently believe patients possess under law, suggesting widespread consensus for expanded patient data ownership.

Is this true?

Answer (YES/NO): YES